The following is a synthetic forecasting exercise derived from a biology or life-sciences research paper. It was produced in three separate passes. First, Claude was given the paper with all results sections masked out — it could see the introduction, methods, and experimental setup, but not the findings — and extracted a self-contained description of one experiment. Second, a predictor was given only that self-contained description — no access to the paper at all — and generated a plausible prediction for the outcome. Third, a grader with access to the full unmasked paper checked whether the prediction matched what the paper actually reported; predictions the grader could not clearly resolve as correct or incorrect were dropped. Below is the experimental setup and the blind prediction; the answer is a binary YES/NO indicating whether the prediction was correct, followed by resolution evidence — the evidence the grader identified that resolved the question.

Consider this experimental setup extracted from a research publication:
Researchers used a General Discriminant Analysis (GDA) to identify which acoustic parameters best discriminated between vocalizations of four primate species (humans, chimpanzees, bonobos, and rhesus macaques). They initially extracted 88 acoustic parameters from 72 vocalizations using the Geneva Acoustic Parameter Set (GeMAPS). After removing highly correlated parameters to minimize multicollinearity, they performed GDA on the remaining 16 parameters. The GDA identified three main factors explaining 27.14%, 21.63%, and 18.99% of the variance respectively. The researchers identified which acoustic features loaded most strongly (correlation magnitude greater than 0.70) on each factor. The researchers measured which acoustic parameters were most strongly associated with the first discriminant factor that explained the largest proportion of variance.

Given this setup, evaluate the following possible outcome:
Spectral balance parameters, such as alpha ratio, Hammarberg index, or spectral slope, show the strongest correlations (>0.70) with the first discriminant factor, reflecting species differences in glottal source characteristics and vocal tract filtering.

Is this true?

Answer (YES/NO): NO